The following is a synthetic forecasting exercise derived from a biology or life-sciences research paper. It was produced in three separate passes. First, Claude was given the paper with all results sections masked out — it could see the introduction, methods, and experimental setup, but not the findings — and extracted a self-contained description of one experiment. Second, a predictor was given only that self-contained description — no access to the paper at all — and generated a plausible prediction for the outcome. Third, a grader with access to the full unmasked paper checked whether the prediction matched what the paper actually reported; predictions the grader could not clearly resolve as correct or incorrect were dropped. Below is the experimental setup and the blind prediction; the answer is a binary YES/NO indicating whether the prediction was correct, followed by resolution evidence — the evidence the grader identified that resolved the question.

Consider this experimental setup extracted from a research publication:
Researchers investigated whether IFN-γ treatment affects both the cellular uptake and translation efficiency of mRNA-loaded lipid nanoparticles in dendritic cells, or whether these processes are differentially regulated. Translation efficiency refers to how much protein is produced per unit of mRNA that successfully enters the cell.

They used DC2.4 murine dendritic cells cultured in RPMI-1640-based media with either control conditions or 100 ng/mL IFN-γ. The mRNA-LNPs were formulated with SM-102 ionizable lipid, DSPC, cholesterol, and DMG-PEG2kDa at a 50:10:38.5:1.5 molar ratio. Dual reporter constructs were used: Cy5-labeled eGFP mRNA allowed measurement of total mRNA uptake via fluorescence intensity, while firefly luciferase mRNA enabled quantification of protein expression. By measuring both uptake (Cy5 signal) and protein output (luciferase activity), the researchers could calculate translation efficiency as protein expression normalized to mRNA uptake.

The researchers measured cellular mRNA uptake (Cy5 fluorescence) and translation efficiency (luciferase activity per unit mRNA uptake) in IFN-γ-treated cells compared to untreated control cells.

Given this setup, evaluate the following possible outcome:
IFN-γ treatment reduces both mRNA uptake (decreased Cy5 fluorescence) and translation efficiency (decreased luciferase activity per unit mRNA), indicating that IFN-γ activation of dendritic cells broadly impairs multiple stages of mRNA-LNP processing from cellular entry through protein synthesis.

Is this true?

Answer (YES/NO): NO